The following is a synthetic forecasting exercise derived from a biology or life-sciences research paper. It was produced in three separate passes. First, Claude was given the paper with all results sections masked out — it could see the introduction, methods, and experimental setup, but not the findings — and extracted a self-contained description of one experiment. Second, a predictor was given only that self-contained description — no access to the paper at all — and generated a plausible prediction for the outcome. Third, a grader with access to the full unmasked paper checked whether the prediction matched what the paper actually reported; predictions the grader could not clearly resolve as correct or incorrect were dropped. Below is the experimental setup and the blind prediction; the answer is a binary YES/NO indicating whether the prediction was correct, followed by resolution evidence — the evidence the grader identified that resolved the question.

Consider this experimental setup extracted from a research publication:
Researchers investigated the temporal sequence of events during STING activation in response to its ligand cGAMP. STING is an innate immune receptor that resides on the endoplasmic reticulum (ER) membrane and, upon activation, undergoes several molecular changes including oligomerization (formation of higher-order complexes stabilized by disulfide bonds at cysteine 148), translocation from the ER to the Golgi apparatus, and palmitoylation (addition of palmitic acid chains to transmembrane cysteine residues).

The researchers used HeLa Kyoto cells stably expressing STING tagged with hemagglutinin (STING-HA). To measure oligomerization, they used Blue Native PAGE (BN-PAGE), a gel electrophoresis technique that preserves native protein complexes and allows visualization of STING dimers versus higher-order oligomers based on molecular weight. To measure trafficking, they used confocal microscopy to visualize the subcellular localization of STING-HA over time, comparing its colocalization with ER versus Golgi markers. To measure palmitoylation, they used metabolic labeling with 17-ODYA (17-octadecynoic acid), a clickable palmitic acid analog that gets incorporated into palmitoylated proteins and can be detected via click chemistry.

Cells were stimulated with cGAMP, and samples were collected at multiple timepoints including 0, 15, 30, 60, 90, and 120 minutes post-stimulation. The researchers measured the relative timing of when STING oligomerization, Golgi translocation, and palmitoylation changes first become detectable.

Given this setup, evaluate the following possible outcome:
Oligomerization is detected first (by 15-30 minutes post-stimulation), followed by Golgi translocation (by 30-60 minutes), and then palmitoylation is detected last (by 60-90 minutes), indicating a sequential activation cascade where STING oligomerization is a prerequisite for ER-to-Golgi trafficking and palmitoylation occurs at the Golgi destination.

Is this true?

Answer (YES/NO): NO